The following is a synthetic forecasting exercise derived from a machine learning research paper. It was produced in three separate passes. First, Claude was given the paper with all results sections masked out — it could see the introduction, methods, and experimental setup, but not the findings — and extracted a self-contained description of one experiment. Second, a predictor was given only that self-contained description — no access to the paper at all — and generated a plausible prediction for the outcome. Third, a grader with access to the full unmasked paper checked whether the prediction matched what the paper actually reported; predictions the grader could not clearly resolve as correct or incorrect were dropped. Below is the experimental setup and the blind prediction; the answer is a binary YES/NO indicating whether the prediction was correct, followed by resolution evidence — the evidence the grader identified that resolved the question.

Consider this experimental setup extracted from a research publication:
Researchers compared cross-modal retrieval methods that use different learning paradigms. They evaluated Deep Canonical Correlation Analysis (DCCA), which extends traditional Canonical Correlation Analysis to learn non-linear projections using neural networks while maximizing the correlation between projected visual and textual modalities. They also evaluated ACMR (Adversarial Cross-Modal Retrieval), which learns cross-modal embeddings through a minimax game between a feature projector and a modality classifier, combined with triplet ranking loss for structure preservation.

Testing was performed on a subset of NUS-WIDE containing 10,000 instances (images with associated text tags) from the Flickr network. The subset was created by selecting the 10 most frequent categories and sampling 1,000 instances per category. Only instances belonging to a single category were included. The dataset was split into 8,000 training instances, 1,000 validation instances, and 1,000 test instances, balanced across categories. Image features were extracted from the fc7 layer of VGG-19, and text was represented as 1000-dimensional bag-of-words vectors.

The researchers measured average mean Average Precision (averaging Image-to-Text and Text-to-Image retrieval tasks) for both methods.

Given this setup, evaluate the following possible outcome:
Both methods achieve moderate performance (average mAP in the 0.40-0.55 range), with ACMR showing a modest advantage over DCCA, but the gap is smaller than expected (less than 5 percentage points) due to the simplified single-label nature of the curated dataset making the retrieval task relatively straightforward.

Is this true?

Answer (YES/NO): NO